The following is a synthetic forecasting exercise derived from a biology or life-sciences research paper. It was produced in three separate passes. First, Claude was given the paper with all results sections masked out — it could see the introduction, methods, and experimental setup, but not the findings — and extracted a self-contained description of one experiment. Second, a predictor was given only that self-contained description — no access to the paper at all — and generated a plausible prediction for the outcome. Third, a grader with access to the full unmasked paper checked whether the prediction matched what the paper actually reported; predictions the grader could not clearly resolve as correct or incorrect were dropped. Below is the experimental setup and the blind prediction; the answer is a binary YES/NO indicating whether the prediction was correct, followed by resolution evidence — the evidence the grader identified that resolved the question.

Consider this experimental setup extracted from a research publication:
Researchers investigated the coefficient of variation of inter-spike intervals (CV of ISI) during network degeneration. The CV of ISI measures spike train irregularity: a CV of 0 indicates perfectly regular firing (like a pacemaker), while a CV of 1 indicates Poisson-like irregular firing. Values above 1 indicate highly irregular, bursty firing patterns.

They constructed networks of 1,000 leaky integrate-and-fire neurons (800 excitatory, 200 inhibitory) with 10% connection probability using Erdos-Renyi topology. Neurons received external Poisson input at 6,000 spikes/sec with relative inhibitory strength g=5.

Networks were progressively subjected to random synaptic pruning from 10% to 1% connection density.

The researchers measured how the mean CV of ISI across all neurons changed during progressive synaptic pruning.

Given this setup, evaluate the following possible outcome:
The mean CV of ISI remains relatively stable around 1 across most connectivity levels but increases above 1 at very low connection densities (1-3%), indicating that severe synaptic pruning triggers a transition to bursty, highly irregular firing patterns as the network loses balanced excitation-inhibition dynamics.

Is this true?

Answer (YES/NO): NO